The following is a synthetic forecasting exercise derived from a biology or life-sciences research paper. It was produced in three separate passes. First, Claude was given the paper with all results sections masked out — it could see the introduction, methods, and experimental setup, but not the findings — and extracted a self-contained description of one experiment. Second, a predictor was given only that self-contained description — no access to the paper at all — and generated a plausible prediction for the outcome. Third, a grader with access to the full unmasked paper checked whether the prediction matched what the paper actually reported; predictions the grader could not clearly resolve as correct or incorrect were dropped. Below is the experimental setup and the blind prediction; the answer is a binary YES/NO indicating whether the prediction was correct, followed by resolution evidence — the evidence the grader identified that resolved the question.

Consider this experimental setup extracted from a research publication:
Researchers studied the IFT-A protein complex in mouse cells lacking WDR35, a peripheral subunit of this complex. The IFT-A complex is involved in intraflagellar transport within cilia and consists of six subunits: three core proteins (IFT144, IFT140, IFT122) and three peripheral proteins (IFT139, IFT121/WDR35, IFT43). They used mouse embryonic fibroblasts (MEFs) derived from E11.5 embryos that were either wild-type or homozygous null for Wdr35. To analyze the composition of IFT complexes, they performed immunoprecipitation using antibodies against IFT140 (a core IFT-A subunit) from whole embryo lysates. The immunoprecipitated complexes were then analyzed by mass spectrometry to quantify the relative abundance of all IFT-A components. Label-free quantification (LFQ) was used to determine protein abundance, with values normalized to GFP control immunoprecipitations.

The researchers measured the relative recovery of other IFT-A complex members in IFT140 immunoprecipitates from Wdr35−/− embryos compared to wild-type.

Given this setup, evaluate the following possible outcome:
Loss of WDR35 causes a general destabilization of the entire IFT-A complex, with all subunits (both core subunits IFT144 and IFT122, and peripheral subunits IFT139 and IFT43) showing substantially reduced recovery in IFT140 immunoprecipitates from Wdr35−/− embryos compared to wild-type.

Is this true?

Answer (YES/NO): YES